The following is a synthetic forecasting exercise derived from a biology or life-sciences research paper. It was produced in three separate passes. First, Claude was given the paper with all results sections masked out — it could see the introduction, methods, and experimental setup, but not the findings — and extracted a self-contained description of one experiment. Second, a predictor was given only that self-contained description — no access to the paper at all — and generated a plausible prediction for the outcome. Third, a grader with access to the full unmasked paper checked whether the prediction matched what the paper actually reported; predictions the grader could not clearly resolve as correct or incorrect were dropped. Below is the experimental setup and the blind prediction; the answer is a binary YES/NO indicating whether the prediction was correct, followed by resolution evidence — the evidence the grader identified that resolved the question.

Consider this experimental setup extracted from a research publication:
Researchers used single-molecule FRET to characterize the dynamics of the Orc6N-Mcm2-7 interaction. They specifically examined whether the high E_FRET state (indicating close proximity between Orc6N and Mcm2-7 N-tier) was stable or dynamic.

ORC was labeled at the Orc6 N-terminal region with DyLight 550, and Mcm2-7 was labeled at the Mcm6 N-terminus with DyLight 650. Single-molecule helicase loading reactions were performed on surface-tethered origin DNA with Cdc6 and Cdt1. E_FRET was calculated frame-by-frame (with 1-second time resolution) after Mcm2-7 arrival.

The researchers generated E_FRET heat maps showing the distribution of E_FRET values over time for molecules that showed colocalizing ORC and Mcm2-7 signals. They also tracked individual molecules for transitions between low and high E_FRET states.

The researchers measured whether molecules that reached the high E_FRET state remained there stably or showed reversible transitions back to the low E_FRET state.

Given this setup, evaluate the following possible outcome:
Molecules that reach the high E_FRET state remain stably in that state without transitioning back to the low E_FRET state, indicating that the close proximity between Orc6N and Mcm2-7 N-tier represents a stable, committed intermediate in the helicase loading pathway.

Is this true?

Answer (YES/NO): YES